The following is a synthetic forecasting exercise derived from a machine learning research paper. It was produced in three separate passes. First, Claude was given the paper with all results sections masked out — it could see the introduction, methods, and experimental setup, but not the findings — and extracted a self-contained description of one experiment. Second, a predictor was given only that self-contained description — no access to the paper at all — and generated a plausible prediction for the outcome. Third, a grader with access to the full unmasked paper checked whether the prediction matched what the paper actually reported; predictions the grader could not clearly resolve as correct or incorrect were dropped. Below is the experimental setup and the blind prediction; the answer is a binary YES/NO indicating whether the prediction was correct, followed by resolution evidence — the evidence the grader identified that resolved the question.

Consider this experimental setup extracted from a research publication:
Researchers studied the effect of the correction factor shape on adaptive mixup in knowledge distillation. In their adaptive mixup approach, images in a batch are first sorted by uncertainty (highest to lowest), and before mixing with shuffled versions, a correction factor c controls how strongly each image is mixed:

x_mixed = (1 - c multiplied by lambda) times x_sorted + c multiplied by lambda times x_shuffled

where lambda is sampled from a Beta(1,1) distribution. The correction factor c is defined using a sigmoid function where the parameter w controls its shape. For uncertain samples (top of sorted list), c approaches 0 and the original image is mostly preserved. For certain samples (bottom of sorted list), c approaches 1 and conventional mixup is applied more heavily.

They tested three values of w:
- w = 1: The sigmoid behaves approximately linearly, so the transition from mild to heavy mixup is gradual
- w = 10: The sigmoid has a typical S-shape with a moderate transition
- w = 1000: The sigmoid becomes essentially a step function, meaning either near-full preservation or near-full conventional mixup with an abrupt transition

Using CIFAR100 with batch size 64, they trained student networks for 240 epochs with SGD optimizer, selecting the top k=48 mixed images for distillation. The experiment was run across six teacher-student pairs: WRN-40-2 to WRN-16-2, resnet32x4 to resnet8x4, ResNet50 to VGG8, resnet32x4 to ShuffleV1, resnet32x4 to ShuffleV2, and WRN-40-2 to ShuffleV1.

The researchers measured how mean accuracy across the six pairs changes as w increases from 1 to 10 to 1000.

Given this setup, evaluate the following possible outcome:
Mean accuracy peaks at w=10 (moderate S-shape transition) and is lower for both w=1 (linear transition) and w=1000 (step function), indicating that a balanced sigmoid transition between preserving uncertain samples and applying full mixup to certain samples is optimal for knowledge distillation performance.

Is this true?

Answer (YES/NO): YES